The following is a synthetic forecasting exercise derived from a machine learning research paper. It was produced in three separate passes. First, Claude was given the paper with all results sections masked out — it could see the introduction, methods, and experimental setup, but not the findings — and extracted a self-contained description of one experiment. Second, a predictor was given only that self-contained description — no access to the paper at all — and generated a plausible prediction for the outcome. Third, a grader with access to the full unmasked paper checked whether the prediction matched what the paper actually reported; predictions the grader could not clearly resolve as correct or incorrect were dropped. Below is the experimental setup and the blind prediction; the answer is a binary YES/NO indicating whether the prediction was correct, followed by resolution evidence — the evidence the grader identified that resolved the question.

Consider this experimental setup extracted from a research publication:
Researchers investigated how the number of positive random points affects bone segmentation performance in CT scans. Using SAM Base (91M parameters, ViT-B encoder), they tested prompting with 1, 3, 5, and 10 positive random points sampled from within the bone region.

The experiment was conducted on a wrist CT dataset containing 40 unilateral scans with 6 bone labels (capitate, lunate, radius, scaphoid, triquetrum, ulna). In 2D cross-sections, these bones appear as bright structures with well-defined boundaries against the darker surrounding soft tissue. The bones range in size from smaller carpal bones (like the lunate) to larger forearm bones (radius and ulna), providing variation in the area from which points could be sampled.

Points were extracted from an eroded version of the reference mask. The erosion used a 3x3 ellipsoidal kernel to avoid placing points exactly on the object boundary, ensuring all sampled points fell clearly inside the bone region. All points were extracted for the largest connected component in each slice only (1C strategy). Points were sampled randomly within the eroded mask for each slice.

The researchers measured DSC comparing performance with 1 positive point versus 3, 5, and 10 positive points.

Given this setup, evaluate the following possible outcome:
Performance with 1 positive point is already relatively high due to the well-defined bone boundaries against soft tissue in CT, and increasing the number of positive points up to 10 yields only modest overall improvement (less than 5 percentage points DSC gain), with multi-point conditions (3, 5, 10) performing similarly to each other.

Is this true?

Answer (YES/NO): NO